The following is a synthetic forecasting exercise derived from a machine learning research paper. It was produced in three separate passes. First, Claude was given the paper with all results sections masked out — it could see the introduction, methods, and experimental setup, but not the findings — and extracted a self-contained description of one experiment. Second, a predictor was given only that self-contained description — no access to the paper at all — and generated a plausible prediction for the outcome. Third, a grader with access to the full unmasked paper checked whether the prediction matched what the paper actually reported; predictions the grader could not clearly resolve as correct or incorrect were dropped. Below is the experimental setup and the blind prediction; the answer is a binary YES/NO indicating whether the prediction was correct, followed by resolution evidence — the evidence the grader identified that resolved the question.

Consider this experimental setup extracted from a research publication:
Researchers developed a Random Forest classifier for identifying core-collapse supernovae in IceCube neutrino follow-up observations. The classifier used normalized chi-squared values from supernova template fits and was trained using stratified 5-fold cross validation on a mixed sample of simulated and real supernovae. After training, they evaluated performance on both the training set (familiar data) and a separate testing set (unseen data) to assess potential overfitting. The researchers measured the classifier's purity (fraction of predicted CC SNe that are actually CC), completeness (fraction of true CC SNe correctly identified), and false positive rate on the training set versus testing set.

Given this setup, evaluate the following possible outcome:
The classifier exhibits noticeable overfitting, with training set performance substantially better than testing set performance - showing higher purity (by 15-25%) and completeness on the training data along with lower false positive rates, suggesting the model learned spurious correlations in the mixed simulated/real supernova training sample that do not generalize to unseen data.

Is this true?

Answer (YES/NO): NO